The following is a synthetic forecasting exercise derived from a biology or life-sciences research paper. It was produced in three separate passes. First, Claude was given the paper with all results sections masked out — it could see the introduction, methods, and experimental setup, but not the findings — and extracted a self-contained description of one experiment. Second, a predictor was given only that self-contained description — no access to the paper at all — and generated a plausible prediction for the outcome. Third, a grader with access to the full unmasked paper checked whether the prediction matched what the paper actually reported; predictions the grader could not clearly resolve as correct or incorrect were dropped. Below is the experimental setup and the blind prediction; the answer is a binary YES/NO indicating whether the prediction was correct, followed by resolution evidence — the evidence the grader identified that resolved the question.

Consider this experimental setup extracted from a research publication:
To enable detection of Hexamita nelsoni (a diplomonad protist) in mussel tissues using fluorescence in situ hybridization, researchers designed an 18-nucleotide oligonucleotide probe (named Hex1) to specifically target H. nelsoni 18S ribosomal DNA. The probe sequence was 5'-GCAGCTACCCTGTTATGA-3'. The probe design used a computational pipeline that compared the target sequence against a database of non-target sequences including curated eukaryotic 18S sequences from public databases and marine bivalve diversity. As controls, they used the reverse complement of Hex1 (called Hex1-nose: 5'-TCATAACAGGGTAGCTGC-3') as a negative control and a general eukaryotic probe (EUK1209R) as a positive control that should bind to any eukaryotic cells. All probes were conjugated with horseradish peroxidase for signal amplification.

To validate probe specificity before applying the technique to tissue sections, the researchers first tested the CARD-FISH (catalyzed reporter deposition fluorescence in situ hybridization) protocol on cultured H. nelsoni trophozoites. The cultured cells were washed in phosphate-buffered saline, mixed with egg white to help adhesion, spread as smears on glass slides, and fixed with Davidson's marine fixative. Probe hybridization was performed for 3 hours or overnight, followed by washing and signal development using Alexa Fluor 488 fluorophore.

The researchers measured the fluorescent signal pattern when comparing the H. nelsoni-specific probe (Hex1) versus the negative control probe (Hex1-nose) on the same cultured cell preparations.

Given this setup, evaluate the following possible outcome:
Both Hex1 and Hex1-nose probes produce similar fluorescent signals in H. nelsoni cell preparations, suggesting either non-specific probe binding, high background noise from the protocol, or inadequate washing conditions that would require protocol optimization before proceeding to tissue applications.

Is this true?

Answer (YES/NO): NO